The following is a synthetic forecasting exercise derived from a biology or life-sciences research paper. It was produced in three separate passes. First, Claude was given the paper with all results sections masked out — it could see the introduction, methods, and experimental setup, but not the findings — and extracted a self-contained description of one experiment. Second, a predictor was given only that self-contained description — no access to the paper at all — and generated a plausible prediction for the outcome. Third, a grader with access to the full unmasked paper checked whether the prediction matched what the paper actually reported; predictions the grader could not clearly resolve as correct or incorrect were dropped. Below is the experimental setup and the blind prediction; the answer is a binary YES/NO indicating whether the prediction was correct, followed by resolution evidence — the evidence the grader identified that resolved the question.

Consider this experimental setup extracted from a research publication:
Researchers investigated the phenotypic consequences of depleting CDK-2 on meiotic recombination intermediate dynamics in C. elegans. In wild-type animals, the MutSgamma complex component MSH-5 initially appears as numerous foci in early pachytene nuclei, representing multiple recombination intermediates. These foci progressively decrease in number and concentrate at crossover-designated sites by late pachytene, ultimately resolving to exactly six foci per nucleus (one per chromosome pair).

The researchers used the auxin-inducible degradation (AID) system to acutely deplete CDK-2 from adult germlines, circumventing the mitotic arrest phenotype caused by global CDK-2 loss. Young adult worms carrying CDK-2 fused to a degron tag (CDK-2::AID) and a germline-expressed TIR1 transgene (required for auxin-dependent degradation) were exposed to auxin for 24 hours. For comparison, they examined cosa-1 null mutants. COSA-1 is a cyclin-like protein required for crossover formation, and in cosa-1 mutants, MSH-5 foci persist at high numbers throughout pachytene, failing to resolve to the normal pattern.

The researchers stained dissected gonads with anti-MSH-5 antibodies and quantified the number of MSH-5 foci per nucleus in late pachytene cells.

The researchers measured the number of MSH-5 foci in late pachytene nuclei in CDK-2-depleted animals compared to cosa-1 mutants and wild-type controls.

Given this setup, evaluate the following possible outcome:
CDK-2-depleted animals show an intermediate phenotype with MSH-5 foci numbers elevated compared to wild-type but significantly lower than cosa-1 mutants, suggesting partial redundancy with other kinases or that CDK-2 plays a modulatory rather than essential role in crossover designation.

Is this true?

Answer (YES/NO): NO